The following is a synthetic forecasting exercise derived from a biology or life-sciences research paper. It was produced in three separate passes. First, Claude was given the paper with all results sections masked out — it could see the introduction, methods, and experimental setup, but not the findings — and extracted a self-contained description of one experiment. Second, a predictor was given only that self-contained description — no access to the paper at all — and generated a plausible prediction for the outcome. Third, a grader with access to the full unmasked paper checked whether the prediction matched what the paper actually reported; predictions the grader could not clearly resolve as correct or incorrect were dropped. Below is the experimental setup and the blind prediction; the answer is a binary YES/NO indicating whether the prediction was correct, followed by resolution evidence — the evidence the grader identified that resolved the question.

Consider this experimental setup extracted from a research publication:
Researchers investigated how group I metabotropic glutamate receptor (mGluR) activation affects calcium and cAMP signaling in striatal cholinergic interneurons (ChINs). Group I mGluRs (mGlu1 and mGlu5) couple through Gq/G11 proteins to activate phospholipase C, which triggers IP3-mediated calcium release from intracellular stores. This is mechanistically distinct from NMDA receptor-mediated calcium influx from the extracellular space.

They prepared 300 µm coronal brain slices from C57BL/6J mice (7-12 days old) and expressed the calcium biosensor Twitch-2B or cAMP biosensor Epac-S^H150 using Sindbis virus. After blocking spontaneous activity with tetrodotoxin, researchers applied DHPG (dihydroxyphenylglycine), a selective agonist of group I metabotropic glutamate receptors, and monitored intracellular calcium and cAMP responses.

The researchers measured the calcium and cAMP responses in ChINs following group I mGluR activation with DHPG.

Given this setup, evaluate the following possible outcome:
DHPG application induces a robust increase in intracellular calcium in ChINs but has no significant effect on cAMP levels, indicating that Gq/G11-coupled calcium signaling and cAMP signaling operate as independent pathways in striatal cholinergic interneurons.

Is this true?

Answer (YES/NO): NO